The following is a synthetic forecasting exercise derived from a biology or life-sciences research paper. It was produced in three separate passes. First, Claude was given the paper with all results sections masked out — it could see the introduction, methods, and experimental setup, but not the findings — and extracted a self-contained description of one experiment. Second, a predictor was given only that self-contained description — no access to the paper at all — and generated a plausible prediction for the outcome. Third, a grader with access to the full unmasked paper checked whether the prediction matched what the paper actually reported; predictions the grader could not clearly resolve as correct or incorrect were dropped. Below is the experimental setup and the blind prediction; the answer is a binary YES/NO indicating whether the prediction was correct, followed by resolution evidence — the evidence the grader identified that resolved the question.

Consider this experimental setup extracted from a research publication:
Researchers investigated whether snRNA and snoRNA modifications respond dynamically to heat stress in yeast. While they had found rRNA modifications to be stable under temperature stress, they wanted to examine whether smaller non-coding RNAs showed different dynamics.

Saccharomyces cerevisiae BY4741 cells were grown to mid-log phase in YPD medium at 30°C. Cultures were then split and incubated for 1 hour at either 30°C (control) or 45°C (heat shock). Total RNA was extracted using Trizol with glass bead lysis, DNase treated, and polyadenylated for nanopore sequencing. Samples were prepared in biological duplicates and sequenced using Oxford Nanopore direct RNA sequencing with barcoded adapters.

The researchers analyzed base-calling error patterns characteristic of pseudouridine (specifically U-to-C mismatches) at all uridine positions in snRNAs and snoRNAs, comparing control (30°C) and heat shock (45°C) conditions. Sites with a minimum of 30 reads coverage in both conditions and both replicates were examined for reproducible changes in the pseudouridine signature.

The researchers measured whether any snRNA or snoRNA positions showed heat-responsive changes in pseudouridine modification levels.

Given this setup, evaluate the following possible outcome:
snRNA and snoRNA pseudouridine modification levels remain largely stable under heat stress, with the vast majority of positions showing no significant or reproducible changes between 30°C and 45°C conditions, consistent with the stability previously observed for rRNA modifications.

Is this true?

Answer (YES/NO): NO